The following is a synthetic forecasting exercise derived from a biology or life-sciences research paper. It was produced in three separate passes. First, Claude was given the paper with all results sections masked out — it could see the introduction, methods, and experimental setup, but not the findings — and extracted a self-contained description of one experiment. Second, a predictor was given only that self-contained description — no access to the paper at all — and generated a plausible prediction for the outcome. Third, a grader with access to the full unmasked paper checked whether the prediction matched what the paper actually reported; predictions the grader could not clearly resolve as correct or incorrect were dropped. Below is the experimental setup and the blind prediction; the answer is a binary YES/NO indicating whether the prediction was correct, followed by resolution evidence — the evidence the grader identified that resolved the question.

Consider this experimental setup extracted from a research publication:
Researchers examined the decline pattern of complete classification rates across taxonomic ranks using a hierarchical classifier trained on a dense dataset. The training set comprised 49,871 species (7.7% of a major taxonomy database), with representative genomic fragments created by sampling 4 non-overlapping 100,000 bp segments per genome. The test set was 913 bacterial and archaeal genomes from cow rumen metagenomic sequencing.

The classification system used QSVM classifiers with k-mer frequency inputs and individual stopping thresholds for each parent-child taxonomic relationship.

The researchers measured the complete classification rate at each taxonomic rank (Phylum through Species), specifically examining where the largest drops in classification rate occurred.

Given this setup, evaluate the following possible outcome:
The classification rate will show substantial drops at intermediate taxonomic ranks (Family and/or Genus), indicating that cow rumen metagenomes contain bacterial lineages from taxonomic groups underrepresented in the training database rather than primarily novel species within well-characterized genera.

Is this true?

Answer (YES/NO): YES